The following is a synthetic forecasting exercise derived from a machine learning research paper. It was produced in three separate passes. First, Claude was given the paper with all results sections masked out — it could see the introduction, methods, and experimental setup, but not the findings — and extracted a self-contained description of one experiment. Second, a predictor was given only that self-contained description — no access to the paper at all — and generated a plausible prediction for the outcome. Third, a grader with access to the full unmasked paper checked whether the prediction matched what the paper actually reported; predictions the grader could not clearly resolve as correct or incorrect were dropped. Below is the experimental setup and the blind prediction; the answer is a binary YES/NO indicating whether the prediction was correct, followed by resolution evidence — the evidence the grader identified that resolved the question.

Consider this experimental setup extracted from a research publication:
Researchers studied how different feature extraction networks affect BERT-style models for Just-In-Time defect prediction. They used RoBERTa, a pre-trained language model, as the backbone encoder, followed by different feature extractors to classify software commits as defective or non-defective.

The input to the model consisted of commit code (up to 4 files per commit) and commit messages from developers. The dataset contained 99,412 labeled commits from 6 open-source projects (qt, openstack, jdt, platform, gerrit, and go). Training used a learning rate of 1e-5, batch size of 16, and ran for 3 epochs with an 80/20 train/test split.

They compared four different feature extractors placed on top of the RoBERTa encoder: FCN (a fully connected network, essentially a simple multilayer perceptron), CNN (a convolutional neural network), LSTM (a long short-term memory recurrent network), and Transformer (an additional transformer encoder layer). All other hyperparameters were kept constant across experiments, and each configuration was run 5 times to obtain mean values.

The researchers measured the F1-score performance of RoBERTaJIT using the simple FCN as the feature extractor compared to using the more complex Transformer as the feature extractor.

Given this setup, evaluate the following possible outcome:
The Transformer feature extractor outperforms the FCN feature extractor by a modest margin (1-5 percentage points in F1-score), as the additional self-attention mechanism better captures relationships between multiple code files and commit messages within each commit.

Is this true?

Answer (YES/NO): NO